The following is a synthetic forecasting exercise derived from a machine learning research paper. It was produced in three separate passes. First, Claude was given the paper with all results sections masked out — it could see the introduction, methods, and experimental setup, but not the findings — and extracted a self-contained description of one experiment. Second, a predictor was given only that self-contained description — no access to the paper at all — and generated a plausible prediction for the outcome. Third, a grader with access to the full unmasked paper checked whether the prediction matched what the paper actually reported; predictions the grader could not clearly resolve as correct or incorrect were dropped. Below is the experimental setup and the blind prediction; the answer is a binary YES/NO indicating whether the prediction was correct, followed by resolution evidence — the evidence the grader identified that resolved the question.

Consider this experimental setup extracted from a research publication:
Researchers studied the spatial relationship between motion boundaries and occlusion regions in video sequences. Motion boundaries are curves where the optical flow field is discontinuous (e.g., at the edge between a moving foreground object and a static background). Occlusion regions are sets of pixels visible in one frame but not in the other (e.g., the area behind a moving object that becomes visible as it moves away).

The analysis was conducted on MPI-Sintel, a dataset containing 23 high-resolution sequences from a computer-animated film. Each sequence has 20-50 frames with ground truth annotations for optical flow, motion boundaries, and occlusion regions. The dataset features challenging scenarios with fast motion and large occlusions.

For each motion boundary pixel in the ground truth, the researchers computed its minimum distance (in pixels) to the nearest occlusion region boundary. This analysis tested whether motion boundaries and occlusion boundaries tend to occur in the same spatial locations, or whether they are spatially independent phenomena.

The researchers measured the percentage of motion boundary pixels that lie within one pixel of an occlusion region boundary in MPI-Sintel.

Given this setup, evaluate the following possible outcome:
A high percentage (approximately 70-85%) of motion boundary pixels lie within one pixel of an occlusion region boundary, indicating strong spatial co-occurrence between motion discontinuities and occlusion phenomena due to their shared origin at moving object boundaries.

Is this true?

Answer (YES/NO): YES